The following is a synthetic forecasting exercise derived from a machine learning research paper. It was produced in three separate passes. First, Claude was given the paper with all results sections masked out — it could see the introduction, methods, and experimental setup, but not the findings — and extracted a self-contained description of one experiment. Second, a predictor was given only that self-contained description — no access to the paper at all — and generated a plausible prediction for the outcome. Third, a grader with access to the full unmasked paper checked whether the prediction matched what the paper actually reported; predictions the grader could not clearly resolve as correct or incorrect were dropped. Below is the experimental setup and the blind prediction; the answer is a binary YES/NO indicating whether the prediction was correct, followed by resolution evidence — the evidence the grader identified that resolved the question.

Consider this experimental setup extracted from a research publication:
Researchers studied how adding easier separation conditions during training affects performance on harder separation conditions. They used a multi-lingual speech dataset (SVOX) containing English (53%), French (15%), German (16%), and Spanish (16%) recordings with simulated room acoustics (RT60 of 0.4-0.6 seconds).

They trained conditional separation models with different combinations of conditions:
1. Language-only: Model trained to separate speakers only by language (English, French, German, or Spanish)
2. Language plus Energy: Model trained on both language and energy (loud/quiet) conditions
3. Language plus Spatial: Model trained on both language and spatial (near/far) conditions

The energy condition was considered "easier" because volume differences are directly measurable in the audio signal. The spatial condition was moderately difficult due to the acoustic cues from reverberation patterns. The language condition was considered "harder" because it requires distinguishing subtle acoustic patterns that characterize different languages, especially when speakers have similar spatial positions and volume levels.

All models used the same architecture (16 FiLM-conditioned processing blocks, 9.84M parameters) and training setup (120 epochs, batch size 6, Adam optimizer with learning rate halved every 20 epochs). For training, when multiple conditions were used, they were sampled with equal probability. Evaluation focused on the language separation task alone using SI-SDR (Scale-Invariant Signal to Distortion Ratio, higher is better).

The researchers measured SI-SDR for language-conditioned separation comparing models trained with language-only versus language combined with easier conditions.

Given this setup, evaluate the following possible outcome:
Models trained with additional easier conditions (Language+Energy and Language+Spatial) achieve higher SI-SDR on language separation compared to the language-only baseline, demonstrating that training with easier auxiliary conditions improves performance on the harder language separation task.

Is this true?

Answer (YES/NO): NO